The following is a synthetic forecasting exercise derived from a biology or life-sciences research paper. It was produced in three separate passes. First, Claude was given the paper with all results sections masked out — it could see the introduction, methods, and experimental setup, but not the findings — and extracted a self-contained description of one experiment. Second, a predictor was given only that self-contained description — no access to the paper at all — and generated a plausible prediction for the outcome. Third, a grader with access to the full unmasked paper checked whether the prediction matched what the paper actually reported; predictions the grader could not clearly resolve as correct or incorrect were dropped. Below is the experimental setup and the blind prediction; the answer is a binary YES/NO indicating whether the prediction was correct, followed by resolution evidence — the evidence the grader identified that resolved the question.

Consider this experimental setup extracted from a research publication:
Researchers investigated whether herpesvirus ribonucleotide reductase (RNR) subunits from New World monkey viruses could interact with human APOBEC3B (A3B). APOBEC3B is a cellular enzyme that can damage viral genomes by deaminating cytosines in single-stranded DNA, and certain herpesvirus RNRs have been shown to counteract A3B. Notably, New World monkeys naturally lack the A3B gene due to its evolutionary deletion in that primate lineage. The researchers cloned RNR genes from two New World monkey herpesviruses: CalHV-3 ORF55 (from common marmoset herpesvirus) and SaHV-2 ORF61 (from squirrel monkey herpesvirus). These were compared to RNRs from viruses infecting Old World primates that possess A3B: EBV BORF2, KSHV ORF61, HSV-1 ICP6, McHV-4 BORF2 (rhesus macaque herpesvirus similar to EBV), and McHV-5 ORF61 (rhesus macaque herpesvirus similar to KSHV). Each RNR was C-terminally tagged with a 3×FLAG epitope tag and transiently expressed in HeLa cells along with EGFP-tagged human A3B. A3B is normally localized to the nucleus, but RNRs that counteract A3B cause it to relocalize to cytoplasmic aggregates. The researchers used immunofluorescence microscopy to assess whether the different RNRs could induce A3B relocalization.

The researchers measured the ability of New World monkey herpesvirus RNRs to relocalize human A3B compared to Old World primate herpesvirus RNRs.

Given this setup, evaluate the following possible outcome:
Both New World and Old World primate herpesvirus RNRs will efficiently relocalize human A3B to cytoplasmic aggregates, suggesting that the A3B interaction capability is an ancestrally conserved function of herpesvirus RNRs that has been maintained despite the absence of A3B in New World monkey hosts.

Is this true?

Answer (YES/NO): NO